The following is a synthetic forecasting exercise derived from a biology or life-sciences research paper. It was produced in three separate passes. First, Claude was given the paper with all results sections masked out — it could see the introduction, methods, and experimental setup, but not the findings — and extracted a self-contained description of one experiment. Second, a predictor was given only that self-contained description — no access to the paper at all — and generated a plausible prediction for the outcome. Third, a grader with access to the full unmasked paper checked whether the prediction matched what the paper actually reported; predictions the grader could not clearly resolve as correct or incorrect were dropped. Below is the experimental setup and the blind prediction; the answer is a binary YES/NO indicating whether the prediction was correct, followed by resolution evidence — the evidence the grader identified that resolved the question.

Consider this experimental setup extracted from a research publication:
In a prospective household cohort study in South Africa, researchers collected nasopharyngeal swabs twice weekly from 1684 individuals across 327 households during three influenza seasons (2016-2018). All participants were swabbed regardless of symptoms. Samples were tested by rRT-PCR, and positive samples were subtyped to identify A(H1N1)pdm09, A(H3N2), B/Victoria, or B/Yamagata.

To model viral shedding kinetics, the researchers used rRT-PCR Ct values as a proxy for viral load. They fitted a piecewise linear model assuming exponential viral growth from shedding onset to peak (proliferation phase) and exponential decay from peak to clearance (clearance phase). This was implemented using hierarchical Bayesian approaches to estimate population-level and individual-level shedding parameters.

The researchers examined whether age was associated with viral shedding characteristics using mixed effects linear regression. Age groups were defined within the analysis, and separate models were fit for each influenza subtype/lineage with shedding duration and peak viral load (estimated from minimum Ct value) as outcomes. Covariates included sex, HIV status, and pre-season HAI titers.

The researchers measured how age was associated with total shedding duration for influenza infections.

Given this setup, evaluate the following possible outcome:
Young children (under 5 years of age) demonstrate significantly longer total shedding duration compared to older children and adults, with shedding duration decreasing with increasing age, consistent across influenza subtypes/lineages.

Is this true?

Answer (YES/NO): YES